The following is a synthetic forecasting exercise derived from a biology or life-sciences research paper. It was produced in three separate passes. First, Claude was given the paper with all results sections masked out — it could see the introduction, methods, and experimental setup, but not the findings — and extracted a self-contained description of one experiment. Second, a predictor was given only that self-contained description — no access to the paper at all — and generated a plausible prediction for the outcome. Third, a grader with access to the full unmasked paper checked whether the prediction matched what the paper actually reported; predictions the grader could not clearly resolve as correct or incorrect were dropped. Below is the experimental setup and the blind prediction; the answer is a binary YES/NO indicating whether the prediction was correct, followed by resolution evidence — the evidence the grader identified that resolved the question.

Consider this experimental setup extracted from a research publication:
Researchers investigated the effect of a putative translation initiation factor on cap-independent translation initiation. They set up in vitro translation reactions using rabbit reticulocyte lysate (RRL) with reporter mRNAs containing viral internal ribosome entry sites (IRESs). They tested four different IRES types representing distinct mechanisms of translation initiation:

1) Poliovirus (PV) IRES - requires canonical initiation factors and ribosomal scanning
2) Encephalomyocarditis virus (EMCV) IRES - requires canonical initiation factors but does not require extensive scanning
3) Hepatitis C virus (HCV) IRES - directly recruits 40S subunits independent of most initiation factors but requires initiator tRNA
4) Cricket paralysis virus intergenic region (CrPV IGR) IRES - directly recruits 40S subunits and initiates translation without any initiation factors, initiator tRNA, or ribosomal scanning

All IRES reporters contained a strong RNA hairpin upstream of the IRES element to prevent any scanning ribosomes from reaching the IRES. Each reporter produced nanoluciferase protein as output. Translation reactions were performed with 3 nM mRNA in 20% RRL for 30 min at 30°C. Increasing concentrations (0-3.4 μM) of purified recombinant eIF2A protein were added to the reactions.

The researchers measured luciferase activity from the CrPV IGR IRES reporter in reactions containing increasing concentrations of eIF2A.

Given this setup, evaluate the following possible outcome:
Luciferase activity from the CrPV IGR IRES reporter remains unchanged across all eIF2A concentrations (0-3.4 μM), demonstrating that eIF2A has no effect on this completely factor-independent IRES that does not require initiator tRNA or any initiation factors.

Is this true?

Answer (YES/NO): NO